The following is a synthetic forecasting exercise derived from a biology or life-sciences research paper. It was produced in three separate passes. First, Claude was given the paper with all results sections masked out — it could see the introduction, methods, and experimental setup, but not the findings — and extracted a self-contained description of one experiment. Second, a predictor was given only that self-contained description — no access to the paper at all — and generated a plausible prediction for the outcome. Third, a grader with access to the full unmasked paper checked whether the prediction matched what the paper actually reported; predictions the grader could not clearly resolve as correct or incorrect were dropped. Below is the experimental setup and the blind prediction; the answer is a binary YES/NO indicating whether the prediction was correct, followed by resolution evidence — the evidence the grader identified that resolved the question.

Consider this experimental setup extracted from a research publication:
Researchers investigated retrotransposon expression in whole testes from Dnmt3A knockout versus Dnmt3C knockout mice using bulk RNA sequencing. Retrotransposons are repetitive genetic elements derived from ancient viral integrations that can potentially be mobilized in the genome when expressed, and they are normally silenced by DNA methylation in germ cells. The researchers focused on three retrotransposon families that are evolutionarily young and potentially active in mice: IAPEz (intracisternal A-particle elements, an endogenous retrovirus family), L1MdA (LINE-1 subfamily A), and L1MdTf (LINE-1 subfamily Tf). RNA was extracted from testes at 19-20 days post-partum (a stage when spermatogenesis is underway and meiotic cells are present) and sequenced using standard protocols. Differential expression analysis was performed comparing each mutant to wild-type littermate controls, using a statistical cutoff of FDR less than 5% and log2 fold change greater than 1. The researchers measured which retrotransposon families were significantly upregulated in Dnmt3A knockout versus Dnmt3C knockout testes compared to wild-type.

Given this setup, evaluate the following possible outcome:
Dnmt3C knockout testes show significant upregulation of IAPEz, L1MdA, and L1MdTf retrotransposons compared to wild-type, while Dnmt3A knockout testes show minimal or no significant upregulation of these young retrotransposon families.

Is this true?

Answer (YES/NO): YES